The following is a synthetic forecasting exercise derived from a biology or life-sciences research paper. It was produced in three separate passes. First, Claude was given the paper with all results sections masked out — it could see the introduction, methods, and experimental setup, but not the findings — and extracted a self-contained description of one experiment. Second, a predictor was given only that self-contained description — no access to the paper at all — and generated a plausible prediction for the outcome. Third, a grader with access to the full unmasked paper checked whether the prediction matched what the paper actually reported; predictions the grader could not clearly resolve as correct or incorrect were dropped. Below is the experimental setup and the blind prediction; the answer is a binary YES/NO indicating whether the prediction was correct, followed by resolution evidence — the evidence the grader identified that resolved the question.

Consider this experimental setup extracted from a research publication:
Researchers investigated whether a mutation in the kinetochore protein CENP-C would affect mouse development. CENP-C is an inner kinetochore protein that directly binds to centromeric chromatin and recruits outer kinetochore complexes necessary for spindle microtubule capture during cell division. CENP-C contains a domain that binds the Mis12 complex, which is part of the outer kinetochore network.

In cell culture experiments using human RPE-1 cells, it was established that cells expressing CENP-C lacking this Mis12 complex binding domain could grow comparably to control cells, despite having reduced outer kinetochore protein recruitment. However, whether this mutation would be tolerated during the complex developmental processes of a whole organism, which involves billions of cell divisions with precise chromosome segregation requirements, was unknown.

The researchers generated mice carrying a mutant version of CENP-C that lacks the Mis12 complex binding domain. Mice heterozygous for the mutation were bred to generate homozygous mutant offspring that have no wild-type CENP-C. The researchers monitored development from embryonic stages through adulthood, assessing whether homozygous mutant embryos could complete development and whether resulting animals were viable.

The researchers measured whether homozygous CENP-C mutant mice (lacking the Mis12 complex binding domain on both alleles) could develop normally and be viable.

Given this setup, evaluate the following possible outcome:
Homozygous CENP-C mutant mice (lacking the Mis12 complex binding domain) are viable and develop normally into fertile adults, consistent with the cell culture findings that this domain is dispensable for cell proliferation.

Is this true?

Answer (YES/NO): NO